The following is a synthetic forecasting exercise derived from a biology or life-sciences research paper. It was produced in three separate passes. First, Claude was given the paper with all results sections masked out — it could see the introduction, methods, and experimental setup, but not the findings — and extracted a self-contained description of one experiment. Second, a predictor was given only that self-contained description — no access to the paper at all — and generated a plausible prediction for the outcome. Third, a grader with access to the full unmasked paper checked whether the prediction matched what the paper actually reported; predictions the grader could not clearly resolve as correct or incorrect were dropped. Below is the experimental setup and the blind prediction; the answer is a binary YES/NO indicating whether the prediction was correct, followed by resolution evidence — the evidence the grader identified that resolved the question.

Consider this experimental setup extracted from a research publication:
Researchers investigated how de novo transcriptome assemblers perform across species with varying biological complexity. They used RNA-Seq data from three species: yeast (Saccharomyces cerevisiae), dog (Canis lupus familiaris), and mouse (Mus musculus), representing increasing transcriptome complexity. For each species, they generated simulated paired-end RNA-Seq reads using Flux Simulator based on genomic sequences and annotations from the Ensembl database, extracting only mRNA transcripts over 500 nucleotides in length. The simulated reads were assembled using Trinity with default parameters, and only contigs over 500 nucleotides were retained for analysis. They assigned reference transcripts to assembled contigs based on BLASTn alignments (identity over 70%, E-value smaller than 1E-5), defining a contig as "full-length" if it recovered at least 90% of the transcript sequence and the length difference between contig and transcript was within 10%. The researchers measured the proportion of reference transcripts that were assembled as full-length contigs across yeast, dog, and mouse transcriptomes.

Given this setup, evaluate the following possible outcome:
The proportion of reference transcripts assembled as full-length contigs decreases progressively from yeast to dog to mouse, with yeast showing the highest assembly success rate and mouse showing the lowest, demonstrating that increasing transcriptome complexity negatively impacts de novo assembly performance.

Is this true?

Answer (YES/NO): YES